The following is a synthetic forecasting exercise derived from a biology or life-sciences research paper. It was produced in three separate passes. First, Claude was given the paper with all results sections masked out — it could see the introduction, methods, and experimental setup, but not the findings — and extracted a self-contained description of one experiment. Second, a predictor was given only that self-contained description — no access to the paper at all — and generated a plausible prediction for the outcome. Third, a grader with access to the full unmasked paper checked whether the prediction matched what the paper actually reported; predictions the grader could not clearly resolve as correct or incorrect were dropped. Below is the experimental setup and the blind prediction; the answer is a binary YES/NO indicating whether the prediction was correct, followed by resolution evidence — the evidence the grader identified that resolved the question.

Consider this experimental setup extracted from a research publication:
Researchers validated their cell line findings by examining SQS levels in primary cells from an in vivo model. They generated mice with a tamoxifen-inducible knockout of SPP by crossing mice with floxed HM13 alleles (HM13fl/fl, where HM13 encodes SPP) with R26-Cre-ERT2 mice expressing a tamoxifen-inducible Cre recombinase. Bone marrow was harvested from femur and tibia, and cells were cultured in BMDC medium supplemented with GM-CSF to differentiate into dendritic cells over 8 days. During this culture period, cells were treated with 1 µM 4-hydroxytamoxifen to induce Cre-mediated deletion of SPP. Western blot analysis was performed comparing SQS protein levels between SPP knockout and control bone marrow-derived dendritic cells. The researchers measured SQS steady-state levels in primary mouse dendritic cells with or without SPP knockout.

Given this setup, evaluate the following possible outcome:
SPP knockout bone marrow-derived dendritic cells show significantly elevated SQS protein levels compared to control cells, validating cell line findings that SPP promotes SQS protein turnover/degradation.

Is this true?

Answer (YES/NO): YES